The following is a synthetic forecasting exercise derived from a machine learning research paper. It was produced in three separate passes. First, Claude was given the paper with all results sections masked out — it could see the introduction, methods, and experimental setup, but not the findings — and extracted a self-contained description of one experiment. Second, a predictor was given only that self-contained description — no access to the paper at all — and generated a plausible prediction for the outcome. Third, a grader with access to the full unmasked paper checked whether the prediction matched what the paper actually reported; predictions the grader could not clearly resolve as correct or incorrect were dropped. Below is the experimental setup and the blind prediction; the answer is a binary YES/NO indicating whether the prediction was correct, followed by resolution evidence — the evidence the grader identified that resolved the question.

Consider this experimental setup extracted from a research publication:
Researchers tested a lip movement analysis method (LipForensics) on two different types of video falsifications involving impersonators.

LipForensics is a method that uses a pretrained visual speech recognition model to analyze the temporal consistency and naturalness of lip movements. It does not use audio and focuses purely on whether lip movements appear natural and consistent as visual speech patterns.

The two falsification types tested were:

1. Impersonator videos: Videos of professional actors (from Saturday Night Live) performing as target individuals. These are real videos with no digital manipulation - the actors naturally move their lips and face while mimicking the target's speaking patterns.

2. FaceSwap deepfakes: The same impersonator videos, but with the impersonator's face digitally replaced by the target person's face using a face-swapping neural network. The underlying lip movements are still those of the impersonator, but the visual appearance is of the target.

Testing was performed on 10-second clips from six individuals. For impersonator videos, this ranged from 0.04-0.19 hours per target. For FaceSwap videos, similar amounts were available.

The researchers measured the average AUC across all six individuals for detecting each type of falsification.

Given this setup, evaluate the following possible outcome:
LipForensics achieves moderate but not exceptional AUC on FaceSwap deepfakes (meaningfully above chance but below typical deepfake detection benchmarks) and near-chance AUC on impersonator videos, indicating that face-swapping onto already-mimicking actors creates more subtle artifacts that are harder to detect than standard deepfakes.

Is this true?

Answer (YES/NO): NO